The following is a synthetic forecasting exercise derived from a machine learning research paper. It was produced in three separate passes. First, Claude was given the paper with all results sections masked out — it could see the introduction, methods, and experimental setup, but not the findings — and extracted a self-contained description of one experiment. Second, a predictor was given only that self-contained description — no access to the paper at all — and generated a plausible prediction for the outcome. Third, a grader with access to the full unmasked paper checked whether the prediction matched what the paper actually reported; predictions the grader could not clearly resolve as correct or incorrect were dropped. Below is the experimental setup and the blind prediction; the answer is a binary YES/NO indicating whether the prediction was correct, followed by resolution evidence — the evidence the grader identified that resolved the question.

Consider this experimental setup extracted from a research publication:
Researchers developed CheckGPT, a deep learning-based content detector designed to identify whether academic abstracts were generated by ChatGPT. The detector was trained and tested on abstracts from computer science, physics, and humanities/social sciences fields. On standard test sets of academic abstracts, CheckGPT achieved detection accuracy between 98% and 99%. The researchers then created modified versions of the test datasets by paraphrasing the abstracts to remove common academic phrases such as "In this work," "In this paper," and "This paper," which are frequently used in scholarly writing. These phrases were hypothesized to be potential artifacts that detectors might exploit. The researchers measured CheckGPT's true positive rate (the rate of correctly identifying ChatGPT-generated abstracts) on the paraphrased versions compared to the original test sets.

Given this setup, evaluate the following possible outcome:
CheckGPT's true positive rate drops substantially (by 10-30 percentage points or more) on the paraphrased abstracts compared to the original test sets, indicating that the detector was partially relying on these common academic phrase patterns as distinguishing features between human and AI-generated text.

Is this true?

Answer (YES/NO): YES